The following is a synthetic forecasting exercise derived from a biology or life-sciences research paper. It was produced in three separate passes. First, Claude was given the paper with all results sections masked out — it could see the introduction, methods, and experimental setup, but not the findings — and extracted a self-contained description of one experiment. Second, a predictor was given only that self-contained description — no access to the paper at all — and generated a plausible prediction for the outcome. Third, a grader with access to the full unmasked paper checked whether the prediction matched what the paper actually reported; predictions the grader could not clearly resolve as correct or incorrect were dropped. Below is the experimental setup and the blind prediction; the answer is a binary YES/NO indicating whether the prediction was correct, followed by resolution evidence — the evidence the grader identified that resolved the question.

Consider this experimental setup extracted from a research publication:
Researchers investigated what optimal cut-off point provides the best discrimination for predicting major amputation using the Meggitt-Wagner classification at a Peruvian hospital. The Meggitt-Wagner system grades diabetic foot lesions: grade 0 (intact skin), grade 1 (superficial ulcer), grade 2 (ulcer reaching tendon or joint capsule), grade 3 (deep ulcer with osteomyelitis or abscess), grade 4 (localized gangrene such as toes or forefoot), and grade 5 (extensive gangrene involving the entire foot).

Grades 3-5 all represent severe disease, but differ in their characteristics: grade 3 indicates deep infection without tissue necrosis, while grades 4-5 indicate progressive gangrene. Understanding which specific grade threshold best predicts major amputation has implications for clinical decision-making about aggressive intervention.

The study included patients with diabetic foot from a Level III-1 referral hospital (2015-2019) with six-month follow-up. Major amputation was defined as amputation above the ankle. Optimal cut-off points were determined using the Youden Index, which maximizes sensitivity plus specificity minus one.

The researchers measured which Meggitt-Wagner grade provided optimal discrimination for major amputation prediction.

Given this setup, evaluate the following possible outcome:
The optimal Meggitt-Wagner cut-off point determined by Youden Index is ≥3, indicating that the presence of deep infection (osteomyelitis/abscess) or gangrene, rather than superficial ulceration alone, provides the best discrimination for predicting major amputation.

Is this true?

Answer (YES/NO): YES